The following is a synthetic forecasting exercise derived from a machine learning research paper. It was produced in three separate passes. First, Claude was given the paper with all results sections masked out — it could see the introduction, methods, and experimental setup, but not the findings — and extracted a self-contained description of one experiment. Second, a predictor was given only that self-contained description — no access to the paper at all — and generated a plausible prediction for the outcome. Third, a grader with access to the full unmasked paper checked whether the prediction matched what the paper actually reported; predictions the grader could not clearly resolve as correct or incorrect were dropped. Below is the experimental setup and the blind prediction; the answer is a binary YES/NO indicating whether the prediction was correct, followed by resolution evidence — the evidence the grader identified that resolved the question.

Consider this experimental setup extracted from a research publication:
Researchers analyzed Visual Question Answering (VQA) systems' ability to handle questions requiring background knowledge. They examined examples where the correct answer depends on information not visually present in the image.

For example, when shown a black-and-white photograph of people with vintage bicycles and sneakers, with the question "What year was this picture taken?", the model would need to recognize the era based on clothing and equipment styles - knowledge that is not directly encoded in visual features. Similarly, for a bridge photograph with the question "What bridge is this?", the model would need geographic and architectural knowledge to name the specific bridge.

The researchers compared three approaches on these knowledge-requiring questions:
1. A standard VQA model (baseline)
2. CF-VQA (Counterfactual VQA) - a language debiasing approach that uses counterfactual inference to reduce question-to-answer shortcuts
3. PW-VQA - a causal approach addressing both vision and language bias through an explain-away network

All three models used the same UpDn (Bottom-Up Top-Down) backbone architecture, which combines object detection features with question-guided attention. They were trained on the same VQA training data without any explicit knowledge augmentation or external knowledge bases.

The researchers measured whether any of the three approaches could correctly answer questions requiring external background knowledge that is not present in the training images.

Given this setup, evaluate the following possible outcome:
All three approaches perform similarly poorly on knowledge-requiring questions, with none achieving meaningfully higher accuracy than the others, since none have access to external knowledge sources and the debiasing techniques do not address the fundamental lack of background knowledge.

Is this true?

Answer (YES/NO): YES